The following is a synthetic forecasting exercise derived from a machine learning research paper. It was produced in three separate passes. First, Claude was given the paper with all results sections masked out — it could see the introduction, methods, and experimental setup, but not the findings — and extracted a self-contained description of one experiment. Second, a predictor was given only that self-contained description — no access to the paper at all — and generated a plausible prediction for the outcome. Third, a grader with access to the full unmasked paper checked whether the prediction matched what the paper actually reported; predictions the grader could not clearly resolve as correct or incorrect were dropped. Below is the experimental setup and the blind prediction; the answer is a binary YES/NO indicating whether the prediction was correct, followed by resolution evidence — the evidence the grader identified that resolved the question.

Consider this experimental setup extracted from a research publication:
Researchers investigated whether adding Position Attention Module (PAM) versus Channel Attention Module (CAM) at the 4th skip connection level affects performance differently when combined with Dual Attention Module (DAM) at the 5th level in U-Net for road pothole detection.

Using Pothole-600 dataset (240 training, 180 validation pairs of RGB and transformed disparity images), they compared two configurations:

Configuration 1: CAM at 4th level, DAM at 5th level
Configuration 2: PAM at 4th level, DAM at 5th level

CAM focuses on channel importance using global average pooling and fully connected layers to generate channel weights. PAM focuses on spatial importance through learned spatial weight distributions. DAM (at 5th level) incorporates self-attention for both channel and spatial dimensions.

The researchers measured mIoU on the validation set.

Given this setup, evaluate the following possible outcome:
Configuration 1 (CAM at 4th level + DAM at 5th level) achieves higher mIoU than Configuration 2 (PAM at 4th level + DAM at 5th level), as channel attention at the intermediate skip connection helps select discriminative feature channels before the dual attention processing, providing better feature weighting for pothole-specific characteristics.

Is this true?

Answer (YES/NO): YES